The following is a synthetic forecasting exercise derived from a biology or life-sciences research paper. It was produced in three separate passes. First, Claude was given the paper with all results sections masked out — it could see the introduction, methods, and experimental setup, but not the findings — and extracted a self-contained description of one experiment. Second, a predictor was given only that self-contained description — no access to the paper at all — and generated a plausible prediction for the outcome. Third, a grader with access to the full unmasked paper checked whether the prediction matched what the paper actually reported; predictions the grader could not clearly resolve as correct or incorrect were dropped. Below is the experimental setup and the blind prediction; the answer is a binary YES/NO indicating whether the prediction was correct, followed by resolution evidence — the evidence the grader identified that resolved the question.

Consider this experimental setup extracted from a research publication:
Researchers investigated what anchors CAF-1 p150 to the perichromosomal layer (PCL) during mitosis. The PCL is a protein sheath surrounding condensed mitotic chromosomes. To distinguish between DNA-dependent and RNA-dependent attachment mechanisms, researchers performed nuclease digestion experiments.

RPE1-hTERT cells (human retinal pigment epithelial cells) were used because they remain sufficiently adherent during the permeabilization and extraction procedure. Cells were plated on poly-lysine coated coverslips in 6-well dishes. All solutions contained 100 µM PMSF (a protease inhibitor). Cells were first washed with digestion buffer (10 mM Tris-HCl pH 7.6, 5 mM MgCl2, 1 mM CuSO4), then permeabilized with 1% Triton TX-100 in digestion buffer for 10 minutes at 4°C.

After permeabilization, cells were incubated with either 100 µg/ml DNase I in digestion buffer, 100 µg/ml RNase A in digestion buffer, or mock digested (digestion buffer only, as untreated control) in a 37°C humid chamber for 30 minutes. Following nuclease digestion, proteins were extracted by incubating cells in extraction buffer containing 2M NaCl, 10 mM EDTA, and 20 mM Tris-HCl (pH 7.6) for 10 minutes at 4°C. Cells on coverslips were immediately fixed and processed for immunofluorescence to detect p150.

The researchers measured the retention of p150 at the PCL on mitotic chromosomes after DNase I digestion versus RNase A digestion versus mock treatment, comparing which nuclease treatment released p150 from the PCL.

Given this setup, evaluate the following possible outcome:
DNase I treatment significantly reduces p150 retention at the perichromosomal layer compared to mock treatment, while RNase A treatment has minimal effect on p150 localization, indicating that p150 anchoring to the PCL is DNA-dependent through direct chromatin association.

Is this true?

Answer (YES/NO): NO